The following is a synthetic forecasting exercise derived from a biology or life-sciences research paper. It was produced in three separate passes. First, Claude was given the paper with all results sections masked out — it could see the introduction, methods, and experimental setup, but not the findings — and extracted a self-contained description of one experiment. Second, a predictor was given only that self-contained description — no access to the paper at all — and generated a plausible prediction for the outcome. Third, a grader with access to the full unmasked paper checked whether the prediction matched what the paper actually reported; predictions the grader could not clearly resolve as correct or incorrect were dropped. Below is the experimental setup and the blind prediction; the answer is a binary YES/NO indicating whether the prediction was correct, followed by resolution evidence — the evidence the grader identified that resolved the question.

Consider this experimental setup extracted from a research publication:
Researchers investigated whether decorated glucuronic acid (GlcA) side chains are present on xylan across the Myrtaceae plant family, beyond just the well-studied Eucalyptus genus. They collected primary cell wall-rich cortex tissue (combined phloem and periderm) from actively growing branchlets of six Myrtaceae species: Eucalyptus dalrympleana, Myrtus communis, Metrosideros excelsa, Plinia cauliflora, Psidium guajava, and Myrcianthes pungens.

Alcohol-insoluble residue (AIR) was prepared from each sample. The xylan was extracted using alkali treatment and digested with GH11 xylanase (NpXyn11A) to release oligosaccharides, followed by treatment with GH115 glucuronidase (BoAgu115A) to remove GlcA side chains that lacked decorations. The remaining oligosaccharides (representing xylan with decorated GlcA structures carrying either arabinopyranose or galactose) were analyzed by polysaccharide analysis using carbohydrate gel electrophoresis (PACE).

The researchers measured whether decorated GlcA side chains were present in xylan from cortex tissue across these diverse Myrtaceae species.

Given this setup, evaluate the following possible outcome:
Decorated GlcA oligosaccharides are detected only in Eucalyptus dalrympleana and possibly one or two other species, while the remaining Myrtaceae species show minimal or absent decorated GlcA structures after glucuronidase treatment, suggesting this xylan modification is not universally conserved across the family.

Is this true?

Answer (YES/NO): NO